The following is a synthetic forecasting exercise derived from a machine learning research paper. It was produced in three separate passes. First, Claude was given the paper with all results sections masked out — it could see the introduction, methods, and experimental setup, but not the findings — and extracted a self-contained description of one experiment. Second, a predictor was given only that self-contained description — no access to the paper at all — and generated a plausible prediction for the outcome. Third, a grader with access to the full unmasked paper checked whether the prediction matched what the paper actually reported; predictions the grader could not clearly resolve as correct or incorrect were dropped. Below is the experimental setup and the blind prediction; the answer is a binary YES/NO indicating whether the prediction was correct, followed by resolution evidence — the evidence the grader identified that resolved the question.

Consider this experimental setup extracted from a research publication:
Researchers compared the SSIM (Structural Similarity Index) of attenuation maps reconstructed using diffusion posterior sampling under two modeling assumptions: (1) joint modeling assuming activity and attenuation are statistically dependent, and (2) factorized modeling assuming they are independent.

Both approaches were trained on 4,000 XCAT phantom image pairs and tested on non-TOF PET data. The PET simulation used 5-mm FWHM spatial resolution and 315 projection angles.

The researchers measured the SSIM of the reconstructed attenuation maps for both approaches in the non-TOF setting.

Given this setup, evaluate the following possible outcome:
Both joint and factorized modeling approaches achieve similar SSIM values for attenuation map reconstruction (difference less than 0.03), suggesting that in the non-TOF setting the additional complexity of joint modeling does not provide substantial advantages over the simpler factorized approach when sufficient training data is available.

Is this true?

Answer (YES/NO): NO